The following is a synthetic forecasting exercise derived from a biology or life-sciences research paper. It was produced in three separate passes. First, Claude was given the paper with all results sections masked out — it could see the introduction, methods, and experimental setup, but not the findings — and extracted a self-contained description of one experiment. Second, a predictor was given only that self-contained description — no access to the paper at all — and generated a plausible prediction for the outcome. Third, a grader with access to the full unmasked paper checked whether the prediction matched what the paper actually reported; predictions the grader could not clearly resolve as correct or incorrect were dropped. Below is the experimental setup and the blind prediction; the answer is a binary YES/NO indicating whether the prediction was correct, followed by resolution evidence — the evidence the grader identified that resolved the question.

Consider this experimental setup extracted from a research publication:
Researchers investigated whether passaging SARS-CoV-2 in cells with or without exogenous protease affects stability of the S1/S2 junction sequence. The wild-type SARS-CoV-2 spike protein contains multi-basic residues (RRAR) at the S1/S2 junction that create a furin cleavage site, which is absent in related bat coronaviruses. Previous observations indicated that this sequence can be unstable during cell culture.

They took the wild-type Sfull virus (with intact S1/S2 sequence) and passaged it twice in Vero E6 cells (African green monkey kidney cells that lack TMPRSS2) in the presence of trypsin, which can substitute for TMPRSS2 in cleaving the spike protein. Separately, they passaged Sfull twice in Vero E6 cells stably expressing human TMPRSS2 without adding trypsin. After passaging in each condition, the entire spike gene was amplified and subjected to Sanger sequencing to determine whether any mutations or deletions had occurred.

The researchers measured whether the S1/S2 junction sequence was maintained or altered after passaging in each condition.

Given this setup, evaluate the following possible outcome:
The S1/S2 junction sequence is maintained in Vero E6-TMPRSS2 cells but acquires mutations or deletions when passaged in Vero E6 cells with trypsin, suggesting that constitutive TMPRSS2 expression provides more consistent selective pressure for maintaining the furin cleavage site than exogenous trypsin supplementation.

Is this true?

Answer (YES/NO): NO